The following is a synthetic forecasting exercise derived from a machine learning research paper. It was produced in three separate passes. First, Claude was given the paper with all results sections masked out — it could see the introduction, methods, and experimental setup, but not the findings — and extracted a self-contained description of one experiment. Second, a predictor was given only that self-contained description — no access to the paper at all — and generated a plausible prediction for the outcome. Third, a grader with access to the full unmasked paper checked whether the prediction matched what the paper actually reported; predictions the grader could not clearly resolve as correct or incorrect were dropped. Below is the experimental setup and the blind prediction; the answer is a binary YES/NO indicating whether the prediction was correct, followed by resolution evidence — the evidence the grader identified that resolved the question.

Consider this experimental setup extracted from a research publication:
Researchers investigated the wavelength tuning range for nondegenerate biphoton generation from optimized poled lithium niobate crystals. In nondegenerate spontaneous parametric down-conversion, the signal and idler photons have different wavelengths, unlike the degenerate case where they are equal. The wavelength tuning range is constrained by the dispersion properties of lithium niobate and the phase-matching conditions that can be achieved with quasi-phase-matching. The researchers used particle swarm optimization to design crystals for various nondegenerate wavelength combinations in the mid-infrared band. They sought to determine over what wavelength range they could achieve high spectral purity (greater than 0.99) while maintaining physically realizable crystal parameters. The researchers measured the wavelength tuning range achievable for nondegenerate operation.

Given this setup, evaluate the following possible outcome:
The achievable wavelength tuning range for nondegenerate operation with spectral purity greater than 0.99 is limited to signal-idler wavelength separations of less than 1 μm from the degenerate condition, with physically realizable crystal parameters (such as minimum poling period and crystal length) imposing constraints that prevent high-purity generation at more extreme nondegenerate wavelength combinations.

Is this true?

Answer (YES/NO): NO